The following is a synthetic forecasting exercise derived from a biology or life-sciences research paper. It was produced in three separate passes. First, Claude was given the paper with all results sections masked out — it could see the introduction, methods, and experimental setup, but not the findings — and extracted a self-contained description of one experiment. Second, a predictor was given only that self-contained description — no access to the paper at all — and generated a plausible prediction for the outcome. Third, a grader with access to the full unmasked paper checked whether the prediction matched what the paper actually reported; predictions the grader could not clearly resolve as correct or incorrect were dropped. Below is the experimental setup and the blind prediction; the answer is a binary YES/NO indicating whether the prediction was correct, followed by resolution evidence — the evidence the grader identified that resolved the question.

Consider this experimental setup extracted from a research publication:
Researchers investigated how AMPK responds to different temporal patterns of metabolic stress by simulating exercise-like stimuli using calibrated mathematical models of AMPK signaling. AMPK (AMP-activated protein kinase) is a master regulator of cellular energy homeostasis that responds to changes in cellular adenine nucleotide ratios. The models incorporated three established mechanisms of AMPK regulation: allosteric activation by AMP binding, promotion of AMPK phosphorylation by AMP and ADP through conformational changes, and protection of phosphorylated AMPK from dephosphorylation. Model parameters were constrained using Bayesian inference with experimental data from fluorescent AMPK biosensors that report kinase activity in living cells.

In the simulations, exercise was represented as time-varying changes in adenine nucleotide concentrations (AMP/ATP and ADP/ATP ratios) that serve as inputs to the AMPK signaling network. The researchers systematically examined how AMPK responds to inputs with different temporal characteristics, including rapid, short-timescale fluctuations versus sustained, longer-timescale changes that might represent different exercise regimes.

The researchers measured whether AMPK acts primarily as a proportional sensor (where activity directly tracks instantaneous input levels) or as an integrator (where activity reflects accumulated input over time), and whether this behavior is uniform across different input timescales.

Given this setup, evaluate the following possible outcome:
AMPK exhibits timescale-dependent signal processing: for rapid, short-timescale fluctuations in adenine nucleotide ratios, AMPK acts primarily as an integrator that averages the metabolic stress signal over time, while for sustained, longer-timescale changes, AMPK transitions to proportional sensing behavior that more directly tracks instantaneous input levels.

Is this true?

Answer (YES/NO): NO